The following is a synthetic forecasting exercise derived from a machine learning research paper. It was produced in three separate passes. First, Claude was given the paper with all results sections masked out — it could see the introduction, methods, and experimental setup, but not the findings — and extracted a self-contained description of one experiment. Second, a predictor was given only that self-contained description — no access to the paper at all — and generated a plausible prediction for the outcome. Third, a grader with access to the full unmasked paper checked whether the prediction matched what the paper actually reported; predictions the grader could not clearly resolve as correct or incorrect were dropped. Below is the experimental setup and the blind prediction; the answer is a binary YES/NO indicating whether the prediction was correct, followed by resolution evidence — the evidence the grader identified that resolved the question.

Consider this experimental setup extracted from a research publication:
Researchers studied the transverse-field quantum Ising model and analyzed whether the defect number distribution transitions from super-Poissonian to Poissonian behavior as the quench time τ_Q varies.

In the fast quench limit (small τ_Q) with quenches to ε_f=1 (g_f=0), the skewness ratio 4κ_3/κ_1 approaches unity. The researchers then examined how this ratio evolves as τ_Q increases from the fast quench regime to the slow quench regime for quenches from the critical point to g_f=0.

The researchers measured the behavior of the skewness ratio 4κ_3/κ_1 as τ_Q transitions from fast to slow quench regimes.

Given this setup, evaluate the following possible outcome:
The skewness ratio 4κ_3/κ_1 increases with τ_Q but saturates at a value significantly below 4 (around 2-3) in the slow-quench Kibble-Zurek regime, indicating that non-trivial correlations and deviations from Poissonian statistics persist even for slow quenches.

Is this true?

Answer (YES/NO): NO